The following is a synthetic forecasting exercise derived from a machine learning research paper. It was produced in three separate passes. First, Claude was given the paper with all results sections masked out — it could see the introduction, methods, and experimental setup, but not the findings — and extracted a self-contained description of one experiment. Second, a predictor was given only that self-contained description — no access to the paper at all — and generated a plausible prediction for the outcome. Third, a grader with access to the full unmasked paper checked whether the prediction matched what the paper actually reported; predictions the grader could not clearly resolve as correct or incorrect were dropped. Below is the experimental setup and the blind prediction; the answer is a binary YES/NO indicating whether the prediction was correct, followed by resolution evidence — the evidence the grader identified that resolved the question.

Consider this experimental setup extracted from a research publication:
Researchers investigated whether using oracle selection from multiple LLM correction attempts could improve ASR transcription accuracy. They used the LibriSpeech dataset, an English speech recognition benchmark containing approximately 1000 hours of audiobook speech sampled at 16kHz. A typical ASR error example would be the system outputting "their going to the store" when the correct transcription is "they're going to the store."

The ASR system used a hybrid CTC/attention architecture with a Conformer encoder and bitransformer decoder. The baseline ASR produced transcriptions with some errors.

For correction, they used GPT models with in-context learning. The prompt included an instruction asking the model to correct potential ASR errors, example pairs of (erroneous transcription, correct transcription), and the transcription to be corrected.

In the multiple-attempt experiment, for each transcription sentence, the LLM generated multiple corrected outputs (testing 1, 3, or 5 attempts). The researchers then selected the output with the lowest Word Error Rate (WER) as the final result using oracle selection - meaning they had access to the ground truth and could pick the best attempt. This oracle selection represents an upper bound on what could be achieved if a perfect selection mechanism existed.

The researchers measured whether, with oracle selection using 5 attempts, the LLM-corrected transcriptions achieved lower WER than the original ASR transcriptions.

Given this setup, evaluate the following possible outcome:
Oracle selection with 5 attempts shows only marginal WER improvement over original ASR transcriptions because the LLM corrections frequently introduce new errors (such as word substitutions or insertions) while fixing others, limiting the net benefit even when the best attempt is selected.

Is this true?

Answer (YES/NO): NO